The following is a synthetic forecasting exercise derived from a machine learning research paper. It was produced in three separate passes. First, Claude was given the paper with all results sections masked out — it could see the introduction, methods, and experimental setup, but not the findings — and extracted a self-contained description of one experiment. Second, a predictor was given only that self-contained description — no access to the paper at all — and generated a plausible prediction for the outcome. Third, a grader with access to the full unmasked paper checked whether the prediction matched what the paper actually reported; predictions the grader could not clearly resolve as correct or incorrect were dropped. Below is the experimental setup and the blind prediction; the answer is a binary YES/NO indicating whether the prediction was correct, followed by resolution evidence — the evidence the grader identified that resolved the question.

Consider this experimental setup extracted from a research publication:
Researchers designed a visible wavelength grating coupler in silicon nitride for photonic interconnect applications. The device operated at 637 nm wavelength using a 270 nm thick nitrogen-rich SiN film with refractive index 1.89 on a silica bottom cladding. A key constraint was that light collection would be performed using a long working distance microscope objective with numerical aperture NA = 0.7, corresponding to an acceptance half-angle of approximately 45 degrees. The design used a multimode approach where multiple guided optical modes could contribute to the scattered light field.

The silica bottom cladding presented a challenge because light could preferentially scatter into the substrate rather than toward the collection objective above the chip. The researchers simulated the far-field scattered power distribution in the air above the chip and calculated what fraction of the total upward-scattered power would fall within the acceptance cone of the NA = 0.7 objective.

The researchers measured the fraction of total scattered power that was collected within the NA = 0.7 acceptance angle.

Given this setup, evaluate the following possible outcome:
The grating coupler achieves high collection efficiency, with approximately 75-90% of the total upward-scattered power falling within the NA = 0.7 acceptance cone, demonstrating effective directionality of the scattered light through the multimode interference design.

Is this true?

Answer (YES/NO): YES